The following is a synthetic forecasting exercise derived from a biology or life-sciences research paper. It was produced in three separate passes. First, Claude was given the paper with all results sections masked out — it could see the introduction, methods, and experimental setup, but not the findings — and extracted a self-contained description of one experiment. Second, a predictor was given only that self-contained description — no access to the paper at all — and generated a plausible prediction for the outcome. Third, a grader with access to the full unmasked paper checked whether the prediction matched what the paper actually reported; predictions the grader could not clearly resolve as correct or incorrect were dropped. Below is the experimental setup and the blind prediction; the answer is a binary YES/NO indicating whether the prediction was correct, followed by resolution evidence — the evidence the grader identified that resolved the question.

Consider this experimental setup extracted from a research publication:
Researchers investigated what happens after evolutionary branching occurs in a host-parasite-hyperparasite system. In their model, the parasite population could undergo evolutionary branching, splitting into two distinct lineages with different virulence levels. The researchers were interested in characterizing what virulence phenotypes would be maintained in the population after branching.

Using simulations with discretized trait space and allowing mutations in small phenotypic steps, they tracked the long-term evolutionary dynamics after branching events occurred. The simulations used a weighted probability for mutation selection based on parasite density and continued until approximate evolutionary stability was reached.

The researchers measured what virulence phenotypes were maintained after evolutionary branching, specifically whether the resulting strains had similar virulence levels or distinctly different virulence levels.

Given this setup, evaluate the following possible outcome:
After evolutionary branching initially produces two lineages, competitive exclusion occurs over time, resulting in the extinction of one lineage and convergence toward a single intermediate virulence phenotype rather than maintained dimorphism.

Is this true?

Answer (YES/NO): NO